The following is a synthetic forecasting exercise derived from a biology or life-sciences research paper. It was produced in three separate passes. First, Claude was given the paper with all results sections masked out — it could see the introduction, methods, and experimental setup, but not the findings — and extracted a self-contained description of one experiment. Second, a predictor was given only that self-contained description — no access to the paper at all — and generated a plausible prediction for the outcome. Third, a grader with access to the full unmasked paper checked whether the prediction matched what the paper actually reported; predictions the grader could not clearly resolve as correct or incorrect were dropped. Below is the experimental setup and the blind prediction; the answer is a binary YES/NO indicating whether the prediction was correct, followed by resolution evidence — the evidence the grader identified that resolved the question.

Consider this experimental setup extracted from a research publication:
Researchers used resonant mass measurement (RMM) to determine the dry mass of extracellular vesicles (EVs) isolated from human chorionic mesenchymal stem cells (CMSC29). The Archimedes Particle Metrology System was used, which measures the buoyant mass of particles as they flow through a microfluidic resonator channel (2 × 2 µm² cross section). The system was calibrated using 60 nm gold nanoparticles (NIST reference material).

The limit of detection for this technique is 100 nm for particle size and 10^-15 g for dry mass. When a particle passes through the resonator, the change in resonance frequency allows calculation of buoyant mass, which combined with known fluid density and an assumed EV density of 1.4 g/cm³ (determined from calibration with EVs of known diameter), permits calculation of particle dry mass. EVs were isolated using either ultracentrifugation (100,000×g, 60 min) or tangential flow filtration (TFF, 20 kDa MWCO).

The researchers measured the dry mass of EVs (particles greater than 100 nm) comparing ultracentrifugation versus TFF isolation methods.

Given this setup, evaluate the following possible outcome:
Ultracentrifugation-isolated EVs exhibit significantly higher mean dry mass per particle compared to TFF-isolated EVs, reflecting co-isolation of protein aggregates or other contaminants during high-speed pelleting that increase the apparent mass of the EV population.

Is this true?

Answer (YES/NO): NO